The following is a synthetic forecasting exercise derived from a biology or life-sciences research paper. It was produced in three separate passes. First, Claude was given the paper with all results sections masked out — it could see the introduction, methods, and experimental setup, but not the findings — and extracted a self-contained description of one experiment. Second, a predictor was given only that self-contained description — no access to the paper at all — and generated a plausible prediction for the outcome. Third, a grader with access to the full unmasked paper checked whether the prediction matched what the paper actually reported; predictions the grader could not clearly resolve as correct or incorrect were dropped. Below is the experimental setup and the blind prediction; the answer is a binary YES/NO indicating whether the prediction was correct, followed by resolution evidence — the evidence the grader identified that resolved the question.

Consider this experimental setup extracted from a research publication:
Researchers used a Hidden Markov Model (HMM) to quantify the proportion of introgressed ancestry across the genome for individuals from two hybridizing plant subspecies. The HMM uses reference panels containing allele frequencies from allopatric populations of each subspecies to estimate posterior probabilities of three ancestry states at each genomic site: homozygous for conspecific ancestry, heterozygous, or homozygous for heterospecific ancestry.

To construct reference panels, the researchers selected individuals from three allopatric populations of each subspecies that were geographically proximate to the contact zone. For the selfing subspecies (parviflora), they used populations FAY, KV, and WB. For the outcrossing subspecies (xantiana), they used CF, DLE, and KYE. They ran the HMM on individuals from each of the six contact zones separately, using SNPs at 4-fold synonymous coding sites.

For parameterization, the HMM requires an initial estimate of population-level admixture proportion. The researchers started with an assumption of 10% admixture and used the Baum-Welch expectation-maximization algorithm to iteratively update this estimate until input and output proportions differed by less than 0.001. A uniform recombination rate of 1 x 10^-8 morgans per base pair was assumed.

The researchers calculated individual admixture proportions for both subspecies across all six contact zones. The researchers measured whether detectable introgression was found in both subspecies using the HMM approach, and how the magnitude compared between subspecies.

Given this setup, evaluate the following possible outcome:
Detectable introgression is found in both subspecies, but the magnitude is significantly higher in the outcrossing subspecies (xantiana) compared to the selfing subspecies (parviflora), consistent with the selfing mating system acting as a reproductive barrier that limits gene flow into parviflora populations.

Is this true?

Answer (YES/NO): YES